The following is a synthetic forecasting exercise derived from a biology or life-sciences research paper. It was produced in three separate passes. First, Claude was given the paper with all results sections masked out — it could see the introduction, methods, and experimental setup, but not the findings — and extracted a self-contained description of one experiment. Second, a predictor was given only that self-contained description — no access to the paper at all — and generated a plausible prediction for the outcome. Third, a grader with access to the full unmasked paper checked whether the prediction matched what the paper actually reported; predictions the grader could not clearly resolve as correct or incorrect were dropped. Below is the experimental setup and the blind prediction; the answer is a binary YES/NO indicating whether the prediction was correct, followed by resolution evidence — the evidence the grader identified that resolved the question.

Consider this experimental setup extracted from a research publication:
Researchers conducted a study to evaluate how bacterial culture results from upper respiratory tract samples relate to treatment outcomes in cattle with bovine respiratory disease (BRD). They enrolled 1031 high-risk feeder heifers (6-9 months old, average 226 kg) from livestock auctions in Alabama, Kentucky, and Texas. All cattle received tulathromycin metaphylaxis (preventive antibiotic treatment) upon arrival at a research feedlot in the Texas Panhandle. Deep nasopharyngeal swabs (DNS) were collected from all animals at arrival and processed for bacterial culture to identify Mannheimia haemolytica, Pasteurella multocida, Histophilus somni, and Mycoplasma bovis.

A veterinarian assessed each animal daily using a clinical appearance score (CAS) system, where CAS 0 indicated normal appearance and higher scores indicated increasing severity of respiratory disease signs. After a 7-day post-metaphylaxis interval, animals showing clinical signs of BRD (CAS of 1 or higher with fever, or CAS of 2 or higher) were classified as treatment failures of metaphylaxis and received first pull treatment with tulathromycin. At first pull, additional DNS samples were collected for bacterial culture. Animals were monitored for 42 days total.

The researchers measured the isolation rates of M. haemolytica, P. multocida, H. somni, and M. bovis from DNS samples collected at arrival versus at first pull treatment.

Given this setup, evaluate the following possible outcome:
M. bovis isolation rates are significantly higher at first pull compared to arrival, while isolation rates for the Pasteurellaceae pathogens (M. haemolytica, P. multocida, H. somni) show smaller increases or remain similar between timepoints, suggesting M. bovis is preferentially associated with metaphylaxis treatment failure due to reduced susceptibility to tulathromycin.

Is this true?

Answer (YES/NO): NO